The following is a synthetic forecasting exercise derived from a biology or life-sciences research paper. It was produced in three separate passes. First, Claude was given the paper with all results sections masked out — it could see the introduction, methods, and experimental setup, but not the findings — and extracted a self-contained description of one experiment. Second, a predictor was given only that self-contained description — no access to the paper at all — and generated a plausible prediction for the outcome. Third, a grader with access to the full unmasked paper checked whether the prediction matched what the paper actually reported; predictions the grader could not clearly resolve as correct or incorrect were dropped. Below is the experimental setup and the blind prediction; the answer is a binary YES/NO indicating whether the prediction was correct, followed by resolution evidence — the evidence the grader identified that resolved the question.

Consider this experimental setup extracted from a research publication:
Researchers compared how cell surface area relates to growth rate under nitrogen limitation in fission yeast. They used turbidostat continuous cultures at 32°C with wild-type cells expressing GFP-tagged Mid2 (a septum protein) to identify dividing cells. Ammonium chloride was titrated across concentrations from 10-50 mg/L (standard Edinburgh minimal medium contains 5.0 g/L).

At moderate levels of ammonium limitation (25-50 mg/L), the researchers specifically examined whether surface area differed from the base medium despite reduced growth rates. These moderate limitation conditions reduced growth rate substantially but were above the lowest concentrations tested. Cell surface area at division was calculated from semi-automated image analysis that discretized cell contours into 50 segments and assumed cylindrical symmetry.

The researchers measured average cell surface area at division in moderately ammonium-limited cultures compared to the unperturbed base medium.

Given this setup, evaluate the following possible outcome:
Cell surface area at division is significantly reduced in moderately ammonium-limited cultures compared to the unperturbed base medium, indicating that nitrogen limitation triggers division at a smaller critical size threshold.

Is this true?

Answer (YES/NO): NO